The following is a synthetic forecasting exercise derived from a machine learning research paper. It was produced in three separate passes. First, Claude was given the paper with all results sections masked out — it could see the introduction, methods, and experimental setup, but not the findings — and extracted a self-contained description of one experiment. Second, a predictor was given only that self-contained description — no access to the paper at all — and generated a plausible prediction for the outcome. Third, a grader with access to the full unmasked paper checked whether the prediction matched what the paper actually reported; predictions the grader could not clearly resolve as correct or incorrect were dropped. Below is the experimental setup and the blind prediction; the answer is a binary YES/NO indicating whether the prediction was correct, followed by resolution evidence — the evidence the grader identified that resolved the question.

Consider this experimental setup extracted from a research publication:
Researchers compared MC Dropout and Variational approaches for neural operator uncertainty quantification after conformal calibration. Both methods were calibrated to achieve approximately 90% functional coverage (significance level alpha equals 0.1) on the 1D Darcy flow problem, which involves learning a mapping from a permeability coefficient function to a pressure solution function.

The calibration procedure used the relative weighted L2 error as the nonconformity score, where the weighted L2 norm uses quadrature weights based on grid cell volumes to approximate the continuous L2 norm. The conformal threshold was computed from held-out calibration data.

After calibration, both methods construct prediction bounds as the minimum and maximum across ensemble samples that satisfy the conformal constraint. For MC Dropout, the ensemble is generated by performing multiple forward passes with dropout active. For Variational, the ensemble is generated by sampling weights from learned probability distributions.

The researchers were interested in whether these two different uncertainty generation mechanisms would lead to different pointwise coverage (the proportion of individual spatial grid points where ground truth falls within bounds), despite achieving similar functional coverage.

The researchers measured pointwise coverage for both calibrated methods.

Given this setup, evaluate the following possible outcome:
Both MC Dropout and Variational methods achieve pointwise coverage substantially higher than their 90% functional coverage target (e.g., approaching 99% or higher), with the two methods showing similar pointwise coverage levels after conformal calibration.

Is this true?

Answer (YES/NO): NO